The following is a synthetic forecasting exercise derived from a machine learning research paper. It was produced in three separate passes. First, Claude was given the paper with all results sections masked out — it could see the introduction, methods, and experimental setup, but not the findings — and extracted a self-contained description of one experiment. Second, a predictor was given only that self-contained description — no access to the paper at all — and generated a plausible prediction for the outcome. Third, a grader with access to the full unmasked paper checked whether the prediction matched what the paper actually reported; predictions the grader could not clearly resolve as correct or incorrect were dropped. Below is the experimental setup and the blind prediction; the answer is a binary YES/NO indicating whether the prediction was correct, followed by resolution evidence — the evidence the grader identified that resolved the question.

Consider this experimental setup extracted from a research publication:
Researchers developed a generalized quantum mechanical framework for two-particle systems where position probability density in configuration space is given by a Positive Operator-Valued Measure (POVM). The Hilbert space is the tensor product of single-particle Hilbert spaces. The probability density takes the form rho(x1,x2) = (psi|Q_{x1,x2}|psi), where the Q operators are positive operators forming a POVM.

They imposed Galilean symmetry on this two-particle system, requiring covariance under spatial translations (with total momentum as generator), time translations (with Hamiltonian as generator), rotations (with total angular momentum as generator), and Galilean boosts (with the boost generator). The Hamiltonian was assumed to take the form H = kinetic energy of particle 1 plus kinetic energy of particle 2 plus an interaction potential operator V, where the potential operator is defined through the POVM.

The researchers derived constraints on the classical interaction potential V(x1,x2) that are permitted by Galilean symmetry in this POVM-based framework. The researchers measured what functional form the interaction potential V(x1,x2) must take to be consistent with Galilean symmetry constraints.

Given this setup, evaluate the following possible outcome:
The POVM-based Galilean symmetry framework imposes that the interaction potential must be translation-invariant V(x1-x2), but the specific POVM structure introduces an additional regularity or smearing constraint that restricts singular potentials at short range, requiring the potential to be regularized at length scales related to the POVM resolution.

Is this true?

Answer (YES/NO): NO